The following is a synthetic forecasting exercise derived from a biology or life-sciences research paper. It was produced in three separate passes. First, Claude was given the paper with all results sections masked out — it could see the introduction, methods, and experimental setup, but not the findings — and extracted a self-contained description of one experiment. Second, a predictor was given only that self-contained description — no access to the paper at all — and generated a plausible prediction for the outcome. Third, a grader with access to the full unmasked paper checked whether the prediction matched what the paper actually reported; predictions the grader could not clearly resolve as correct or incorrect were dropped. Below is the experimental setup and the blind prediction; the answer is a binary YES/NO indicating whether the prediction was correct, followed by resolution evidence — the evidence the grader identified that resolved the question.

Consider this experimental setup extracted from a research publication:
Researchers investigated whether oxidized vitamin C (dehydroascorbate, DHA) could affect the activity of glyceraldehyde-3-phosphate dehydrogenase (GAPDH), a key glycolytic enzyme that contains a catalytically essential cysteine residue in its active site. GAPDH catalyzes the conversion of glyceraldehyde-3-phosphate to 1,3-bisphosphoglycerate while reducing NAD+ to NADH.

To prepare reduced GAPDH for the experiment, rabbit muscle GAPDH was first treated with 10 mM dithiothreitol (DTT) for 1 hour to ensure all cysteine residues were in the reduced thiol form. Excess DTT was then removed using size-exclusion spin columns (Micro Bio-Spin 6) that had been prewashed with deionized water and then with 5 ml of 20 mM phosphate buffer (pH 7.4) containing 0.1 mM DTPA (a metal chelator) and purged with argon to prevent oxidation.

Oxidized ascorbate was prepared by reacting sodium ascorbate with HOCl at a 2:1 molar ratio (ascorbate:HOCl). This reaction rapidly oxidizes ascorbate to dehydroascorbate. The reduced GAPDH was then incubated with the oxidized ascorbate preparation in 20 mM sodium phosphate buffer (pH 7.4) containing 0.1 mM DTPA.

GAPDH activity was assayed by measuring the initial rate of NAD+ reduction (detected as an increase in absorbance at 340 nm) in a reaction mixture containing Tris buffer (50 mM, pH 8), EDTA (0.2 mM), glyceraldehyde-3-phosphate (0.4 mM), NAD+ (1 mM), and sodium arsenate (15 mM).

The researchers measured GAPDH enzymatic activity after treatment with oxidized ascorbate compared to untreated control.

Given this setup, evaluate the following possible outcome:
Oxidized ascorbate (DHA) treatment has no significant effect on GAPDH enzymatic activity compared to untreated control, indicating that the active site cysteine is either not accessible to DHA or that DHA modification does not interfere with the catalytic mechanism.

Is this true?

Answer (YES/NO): NO